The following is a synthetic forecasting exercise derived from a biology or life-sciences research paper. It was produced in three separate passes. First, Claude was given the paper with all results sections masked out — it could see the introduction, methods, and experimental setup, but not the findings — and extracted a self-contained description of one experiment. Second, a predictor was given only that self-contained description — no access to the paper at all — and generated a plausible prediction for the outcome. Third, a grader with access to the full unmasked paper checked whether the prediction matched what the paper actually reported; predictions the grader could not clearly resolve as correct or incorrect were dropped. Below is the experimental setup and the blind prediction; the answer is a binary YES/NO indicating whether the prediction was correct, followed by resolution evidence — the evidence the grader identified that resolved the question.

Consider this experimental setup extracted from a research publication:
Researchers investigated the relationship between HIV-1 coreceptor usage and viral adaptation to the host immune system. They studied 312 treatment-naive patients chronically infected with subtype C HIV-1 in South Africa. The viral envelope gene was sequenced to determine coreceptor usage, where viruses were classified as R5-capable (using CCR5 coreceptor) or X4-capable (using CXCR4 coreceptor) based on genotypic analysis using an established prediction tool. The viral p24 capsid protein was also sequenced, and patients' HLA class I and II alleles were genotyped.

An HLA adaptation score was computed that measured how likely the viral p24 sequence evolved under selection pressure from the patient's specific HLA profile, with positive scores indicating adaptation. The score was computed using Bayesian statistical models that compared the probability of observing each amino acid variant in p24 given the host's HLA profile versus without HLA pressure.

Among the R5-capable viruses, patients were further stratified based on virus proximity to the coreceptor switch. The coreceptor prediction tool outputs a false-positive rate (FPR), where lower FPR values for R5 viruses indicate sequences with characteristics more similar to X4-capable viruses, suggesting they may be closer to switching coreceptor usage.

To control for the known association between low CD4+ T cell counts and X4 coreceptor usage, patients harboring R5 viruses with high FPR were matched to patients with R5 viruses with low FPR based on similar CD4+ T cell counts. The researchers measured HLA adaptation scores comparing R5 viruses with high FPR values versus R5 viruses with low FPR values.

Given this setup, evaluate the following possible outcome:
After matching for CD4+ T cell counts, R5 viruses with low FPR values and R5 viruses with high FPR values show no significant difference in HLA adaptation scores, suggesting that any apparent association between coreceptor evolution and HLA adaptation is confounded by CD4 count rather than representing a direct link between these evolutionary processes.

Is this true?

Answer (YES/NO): NO